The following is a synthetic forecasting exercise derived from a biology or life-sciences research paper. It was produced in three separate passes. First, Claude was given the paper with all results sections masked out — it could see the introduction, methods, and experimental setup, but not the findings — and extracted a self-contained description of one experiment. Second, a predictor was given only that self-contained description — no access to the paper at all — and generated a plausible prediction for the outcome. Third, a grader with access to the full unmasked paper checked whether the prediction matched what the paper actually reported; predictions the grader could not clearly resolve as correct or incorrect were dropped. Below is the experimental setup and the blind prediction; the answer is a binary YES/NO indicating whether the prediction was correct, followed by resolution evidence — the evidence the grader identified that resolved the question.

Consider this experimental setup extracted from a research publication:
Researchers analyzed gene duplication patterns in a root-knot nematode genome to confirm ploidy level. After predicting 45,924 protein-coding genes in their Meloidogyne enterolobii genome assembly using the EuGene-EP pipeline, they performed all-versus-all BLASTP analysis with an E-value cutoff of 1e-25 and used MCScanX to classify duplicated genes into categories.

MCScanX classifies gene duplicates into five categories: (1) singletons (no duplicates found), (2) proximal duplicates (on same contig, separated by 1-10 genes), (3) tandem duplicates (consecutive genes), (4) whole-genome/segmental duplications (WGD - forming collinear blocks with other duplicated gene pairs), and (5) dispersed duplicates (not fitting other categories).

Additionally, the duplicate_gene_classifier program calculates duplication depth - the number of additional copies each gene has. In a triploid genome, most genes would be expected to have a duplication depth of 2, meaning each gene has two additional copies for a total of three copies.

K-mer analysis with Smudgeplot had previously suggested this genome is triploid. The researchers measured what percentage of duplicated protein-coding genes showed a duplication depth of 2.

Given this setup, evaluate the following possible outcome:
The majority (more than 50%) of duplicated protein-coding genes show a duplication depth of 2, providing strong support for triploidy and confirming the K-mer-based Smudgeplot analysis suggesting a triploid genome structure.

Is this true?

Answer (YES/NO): YES